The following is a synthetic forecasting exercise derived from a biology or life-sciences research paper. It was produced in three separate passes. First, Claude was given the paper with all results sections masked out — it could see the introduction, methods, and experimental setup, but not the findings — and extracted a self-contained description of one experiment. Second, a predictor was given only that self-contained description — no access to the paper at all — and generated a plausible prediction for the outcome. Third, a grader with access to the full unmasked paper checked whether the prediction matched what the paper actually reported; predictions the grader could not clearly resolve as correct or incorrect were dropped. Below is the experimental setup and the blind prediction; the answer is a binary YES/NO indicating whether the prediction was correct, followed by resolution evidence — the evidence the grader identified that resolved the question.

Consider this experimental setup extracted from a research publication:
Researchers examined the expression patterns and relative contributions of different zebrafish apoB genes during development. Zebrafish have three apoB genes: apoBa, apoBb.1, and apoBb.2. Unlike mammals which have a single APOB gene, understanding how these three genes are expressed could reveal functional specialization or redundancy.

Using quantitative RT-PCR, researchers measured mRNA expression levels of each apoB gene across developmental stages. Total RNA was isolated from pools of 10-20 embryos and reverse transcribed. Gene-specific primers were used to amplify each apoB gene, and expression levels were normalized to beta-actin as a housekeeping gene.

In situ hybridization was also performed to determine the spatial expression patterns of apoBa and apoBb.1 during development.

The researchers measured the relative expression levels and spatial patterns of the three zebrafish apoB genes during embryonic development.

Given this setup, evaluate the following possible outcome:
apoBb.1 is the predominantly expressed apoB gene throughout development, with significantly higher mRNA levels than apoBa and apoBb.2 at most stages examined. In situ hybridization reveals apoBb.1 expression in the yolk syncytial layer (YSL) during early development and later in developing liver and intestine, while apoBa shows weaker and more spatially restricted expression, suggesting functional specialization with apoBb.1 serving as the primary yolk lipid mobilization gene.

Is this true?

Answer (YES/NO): NO